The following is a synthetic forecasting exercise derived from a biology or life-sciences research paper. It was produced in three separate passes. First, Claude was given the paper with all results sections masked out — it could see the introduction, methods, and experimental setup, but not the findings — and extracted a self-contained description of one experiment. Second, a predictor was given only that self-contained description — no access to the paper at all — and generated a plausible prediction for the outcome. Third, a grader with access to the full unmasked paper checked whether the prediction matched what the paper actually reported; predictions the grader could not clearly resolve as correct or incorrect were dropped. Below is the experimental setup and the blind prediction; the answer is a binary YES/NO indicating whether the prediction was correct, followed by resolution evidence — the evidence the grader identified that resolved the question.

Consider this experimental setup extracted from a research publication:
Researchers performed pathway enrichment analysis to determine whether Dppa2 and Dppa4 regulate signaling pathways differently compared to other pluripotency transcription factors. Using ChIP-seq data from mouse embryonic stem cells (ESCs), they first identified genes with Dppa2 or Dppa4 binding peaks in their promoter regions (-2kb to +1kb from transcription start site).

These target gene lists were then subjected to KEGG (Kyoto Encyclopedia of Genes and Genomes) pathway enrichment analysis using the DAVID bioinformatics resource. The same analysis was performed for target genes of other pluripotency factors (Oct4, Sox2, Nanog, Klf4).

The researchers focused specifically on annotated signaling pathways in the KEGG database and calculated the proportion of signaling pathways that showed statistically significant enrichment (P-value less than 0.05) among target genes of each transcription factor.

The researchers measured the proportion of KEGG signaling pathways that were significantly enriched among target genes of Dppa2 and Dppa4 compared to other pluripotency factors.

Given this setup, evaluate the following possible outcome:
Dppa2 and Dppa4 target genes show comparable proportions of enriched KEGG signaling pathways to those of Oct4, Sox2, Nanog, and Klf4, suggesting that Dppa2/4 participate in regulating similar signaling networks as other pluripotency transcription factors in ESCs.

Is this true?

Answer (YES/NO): NO